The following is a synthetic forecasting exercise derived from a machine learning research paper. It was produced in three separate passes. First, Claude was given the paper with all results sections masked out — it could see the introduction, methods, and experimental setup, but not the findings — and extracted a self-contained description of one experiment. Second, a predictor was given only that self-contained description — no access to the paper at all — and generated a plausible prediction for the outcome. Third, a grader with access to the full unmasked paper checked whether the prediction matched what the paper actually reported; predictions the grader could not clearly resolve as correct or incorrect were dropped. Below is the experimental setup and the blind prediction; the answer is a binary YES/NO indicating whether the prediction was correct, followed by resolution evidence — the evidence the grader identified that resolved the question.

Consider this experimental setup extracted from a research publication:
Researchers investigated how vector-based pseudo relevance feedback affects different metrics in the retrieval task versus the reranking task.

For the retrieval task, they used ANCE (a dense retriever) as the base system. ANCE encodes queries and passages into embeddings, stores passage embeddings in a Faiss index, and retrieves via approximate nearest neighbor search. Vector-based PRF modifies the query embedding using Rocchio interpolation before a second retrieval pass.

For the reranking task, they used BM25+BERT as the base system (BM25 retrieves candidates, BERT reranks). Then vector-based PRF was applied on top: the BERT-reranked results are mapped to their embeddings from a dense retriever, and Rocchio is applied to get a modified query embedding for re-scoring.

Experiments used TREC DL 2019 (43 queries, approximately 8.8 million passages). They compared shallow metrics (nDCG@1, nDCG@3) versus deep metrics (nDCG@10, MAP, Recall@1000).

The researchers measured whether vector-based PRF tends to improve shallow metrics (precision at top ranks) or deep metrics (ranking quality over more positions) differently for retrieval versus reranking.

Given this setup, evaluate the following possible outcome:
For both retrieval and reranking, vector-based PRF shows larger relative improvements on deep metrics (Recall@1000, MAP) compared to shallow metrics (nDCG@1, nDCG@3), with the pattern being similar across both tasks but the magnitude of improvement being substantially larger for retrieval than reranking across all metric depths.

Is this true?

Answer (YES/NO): NO